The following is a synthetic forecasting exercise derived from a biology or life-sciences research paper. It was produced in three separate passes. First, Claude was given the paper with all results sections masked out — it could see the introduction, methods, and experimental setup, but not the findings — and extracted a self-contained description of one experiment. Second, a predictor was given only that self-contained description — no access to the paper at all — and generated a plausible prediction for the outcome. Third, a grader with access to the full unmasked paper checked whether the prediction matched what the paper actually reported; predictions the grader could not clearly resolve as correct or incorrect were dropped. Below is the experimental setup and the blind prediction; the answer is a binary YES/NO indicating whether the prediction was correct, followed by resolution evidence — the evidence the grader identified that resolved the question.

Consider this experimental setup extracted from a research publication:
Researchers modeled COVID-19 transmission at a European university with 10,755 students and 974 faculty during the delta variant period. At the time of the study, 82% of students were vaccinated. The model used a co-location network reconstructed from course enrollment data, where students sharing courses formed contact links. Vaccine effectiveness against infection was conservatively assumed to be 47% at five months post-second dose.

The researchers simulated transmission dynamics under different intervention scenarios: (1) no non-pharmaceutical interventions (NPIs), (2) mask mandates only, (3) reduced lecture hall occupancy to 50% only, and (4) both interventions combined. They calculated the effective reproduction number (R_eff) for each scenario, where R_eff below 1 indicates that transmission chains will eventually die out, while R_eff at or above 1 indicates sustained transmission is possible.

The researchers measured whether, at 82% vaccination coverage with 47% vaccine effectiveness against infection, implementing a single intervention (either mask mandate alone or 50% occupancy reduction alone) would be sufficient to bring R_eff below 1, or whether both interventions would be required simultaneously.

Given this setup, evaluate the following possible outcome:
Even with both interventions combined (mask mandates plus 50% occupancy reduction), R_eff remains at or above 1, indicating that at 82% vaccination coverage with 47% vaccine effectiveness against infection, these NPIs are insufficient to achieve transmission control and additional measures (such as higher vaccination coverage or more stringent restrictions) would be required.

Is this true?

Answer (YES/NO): NO